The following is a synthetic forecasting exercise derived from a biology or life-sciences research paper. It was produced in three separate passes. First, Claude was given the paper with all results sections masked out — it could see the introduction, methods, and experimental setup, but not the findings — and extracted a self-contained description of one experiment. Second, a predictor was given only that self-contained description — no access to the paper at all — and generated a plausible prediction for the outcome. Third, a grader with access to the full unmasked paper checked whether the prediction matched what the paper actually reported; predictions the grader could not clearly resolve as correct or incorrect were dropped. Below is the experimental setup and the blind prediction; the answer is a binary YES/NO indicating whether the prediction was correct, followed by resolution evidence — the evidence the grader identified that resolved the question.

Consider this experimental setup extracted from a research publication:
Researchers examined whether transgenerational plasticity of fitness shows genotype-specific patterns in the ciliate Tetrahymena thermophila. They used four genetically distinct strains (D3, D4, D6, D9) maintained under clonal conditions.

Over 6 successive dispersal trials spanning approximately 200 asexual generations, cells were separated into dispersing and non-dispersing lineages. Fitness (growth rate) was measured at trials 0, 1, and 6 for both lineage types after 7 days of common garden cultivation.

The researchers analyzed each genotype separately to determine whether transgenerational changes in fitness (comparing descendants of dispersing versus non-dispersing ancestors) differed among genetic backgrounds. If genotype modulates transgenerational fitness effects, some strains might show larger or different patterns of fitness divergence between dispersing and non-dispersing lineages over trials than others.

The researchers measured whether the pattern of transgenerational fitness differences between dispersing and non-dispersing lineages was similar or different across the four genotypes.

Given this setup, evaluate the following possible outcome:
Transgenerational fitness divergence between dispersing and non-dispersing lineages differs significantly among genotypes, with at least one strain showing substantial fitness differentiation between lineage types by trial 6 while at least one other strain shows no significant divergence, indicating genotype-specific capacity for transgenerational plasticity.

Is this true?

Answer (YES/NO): NO